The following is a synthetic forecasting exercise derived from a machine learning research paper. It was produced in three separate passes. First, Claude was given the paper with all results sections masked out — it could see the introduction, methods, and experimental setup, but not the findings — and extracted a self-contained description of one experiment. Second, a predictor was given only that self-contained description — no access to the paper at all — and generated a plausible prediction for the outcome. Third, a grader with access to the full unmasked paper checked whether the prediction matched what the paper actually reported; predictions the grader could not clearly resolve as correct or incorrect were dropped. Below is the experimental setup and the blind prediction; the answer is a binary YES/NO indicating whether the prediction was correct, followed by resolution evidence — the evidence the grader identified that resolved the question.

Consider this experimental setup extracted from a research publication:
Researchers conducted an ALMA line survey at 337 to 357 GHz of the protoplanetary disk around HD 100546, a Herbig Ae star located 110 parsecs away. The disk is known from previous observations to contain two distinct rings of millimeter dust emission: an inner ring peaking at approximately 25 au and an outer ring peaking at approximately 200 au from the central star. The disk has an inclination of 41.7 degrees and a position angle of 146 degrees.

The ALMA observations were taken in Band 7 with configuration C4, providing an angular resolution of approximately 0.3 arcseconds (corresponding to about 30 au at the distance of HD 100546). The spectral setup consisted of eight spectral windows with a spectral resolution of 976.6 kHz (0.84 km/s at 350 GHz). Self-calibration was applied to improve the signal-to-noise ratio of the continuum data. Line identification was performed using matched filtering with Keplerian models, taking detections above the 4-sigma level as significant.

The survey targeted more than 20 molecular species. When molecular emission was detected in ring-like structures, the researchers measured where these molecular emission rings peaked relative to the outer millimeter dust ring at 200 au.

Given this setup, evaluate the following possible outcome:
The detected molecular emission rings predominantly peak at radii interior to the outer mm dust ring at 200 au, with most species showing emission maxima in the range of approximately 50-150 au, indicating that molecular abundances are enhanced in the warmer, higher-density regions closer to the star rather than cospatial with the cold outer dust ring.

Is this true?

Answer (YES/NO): NO